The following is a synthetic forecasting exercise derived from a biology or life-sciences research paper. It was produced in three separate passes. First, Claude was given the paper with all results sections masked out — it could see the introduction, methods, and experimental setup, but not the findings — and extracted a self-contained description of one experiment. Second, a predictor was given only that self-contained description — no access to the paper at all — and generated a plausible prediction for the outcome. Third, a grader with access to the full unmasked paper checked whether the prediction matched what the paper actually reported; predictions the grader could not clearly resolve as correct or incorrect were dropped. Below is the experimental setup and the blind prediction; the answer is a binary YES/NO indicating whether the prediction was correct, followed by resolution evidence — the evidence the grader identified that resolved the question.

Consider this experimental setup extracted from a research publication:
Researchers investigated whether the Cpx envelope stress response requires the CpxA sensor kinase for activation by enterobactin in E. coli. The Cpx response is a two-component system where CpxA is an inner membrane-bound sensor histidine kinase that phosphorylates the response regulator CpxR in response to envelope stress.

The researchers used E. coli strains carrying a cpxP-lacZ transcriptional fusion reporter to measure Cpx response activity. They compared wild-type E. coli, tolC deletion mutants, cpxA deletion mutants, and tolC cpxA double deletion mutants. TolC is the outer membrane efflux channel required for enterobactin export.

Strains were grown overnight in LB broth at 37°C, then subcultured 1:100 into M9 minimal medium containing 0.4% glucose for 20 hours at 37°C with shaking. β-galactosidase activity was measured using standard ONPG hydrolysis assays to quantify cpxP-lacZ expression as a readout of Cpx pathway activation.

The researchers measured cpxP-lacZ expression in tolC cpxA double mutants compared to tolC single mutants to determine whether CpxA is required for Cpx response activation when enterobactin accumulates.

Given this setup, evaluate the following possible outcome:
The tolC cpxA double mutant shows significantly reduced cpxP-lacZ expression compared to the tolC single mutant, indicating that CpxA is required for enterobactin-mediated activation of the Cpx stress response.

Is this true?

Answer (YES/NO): YES